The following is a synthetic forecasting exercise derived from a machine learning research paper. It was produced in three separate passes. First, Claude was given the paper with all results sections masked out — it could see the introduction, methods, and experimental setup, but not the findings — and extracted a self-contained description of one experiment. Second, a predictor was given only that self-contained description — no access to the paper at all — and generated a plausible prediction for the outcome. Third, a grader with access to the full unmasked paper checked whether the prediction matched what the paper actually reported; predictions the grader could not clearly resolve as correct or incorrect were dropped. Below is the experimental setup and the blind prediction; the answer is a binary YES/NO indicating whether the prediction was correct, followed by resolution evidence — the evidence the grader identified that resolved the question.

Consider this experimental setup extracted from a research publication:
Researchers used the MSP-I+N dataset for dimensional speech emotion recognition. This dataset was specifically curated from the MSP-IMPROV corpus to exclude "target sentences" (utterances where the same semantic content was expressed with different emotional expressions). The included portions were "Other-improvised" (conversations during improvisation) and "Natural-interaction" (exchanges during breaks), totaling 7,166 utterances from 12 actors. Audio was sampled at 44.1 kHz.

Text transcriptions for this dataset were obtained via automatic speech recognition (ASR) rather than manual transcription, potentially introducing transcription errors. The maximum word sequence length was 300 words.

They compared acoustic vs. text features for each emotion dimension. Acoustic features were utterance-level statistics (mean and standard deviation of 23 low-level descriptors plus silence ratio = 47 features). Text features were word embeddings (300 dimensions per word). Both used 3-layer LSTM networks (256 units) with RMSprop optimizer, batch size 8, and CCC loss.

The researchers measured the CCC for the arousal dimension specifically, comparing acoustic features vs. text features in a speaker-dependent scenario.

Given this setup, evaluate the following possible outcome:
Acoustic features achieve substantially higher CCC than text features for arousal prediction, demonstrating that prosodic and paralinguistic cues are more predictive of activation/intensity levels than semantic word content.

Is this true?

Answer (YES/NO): YES